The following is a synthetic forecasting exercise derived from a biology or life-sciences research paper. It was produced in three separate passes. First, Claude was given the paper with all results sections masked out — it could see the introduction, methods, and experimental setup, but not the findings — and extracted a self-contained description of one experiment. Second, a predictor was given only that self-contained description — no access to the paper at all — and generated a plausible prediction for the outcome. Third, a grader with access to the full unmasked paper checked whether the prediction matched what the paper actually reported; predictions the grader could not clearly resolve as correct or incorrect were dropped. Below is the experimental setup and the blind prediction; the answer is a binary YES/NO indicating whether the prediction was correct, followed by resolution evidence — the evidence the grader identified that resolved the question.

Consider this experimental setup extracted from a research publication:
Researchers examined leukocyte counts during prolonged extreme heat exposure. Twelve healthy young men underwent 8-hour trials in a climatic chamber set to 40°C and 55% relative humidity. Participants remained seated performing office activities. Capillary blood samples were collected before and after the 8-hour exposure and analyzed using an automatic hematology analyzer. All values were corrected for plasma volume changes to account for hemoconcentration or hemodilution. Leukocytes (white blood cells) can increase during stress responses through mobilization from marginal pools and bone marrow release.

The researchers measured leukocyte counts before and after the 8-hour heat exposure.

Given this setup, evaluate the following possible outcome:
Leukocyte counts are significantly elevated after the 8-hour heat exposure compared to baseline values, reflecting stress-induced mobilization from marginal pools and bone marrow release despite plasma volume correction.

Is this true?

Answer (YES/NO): YES